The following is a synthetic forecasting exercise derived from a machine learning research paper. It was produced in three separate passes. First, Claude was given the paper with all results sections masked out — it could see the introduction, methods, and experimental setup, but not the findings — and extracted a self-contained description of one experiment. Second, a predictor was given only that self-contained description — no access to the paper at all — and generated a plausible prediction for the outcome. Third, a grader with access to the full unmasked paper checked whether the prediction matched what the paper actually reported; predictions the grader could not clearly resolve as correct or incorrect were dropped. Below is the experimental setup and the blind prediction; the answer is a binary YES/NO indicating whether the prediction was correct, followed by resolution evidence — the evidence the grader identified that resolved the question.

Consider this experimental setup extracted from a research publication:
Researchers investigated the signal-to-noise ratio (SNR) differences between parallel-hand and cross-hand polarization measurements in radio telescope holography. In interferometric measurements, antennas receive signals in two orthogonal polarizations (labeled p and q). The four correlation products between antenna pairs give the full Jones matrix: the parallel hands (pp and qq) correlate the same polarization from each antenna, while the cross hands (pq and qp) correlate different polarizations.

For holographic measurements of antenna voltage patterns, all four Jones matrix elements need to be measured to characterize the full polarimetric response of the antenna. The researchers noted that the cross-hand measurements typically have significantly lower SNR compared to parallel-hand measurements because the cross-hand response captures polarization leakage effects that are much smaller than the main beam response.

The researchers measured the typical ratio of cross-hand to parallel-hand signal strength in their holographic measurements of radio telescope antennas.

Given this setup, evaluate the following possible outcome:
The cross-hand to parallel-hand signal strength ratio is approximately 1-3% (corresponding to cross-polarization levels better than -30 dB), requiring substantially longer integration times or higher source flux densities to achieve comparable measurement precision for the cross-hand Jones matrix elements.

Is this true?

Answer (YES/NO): NO